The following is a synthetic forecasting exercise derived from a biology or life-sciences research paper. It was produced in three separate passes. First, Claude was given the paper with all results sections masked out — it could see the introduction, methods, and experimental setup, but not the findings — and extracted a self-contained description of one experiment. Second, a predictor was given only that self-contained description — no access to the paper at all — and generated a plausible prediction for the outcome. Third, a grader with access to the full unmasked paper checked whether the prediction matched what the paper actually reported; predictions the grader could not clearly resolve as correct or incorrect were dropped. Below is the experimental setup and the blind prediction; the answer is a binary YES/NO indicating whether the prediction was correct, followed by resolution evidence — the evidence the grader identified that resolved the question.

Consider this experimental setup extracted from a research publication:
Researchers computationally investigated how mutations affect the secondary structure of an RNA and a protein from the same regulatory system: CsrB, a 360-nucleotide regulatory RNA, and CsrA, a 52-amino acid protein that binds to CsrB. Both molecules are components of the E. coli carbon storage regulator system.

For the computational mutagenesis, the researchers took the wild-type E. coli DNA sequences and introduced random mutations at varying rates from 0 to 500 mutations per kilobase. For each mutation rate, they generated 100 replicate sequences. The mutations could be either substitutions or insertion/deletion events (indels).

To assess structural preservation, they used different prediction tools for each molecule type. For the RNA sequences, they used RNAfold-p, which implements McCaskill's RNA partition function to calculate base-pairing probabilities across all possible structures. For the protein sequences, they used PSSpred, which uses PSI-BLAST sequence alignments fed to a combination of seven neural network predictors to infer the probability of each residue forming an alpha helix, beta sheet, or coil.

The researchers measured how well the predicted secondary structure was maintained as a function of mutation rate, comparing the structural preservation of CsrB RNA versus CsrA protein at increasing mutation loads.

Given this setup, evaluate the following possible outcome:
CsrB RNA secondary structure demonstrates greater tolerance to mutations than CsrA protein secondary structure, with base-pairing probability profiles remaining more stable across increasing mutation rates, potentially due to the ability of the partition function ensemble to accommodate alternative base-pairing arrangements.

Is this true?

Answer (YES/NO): NO